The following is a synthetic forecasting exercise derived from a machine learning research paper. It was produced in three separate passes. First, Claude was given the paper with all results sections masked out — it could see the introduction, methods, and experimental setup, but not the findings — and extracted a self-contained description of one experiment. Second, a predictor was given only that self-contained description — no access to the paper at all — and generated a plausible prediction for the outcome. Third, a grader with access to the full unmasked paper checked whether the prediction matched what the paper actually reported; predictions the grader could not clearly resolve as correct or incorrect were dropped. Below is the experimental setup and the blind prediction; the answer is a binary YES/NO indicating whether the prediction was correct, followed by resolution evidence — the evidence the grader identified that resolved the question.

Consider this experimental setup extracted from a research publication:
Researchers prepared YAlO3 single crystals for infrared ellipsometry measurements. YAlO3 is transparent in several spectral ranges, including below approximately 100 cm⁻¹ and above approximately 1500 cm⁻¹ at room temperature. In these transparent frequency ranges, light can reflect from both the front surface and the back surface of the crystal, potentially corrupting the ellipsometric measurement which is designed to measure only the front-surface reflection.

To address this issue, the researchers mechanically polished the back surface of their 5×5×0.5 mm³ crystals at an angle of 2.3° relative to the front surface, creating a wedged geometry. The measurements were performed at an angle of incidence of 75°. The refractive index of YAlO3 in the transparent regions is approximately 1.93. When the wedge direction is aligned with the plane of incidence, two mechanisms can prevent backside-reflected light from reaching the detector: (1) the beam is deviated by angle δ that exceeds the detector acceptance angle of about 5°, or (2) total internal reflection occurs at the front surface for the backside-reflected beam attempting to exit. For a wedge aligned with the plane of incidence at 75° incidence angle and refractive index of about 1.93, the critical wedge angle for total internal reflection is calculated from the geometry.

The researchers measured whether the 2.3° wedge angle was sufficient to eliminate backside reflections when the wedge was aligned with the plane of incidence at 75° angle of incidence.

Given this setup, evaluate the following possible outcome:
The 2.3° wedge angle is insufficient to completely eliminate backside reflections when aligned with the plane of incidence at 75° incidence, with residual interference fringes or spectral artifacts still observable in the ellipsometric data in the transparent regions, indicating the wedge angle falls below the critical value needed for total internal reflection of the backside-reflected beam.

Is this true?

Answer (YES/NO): NO